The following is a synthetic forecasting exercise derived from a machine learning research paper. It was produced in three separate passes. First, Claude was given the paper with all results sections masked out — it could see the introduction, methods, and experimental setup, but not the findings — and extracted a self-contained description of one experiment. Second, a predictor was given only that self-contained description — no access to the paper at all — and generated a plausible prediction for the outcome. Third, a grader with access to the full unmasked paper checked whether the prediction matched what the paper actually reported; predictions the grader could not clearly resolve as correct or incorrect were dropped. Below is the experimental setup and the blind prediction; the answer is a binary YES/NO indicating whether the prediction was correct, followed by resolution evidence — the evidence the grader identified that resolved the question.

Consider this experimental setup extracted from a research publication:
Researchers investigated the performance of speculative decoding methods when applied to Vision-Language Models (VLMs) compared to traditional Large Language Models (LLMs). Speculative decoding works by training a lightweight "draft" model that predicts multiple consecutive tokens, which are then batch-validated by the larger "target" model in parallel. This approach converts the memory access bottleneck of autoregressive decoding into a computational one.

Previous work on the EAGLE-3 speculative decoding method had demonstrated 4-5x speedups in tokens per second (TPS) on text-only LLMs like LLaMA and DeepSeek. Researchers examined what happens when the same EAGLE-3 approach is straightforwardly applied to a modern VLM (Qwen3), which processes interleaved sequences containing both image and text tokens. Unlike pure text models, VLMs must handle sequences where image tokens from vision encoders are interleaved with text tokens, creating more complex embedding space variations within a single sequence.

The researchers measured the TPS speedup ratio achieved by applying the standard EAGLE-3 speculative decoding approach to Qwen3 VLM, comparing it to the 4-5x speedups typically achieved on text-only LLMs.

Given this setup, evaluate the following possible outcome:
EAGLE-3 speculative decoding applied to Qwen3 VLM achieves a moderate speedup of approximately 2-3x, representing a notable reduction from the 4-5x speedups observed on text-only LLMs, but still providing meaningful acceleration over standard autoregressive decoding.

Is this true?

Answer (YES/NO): NO